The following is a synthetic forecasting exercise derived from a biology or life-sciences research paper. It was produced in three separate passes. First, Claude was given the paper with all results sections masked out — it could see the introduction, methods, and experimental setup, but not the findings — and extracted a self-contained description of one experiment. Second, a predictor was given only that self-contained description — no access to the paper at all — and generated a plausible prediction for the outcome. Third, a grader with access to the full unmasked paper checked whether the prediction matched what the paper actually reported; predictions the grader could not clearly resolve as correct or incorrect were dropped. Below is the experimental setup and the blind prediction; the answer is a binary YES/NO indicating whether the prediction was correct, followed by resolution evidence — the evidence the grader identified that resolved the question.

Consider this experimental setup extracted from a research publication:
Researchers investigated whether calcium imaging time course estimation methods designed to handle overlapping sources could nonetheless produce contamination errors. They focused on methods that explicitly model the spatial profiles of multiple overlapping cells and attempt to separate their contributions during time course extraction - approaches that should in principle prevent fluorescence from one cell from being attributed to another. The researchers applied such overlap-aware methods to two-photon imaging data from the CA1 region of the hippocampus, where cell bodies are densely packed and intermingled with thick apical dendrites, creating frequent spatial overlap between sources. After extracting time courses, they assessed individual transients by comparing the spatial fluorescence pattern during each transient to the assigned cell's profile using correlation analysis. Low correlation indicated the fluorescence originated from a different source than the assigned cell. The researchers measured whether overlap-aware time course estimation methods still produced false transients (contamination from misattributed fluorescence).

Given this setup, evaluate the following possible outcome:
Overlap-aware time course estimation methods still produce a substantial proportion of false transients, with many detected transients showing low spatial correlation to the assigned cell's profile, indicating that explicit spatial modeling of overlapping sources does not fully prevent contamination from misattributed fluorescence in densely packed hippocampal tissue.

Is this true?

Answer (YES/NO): YES